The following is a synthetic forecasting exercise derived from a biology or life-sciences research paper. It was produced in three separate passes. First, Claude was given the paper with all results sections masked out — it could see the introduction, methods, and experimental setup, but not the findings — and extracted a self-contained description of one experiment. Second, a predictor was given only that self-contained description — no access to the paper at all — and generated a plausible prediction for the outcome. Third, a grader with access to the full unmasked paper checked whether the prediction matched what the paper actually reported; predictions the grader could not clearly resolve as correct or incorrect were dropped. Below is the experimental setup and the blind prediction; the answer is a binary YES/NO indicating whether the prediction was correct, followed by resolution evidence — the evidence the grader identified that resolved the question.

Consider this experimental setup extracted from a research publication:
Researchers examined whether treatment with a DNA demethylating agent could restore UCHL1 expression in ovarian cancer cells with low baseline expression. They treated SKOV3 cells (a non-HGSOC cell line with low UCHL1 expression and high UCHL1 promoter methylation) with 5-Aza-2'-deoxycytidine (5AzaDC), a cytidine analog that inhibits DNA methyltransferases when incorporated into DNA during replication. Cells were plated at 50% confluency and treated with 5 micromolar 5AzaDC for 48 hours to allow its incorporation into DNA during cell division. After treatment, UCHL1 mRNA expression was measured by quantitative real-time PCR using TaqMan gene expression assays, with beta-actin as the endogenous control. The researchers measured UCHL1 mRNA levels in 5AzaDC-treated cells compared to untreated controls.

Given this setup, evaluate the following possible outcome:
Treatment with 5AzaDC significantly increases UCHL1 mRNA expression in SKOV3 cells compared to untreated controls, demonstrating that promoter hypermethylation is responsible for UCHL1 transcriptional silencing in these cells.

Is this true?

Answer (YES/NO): YES